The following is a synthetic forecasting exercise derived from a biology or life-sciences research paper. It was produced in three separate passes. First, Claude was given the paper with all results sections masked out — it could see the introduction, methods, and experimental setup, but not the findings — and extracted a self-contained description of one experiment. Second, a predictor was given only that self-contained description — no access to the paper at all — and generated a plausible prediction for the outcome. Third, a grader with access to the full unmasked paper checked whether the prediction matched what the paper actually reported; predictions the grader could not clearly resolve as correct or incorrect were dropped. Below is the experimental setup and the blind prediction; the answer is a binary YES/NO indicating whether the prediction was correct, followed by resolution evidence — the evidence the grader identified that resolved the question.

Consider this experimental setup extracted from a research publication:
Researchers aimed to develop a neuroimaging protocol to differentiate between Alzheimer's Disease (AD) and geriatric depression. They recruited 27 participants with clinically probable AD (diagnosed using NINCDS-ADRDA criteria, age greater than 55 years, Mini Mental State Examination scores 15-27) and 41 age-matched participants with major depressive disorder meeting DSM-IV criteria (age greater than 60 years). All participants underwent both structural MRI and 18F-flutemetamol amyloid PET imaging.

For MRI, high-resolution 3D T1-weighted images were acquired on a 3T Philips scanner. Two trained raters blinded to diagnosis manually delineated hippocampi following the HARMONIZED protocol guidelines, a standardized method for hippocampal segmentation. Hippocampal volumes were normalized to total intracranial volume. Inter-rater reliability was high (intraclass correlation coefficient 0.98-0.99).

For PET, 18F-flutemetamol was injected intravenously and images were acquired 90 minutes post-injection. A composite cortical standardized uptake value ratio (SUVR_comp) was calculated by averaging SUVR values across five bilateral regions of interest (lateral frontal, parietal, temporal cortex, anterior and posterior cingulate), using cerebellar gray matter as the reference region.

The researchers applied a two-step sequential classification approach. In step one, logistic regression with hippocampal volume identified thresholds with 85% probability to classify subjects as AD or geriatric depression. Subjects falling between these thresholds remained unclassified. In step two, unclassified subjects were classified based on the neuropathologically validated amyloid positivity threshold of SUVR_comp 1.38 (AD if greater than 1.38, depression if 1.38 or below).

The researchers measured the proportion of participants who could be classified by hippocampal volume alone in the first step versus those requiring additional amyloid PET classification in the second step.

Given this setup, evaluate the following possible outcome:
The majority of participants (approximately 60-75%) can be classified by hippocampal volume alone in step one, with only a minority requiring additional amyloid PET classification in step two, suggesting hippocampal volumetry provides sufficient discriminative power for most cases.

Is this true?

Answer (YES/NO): NO